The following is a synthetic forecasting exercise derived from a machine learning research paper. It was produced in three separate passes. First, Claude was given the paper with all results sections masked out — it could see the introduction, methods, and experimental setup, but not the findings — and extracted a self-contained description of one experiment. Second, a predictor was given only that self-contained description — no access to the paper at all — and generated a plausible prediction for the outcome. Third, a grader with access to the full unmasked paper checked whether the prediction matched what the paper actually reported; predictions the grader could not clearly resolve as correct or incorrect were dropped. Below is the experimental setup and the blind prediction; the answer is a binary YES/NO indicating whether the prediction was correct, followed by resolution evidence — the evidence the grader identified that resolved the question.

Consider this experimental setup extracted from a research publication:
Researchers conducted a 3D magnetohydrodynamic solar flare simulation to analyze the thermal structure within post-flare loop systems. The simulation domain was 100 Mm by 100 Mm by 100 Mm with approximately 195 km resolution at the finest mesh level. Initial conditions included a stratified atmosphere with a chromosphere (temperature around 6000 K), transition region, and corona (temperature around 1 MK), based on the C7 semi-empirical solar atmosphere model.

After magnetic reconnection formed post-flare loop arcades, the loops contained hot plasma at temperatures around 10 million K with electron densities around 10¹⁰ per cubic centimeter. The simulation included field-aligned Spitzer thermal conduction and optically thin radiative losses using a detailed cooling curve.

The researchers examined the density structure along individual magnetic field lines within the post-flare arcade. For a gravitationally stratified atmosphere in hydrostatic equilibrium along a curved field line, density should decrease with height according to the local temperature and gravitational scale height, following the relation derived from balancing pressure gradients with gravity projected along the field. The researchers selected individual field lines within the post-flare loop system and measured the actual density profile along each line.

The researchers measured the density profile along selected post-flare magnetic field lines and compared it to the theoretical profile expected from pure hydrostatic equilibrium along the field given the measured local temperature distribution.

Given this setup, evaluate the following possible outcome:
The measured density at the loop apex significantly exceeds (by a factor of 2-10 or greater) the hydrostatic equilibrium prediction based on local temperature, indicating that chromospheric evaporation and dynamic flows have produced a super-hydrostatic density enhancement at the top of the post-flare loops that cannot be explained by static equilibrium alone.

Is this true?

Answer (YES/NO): NO